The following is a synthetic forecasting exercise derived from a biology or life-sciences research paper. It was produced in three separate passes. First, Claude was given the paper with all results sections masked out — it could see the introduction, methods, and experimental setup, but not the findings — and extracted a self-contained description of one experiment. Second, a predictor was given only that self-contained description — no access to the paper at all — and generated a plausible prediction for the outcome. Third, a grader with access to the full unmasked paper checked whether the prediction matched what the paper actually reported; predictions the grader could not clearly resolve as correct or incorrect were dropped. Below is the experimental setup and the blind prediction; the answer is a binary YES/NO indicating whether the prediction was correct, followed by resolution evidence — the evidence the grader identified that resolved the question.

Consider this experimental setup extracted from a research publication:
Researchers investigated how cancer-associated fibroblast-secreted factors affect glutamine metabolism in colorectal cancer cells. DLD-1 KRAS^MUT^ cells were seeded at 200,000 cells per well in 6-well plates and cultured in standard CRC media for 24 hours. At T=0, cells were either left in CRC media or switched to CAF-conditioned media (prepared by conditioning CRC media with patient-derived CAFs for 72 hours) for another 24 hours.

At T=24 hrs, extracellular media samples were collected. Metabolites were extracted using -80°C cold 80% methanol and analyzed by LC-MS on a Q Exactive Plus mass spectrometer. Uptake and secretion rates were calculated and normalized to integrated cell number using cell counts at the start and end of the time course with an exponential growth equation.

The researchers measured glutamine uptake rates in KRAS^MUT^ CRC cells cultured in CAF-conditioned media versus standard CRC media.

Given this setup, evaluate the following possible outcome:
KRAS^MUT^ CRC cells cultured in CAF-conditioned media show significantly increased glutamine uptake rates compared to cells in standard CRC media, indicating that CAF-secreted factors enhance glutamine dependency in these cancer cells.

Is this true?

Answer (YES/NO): YES